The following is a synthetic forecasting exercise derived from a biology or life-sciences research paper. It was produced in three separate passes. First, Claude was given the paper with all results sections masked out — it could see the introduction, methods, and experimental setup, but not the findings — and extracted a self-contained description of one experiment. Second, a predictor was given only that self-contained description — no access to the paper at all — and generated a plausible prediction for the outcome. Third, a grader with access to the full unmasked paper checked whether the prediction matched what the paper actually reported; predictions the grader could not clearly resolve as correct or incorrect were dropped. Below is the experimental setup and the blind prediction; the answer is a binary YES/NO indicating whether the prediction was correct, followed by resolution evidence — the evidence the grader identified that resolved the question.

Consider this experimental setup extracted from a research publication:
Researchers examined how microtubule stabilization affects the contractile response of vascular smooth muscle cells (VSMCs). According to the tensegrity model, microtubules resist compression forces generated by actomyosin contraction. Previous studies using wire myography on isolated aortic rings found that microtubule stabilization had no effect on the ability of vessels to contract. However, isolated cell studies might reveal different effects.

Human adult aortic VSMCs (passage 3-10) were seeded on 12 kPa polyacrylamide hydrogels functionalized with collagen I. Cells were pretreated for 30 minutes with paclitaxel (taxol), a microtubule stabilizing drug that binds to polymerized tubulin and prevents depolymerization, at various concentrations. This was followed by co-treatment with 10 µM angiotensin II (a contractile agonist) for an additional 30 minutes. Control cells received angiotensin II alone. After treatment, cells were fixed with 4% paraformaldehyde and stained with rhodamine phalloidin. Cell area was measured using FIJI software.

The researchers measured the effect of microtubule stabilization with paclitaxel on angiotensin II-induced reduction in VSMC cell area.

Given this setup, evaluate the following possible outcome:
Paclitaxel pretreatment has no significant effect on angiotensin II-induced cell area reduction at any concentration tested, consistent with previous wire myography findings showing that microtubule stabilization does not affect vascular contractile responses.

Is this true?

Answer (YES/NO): YES